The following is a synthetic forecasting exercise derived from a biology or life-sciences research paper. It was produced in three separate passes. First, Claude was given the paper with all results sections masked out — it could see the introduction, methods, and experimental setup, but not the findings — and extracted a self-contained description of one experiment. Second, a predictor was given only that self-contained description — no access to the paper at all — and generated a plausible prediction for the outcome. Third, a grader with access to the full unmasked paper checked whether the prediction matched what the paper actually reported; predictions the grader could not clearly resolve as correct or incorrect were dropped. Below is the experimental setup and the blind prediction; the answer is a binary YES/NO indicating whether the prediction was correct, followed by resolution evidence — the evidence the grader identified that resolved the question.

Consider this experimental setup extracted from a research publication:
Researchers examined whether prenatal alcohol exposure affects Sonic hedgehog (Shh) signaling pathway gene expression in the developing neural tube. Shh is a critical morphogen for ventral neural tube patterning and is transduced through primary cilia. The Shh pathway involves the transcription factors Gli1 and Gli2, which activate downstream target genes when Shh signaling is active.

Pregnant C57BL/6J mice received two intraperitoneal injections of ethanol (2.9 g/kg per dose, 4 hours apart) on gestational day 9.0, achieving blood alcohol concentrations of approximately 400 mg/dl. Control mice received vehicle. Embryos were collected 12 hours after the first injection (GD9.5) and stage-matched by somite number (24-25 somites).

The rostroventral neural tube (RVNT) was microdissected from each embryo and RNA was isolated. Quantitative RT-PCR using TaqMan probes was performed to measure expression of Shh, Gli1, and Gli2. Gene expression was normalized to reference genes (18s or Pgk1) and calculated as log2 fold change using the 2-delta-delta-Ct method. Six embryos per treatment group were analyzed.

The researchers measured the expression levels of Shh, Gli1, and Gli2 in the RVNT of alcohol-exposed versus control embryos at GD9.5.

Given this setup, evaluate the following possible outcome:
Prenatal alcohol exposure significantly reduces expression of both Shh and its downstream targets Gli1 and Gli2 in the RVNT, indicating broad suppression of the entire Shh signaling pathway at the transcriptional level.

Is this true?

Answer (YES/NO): NO